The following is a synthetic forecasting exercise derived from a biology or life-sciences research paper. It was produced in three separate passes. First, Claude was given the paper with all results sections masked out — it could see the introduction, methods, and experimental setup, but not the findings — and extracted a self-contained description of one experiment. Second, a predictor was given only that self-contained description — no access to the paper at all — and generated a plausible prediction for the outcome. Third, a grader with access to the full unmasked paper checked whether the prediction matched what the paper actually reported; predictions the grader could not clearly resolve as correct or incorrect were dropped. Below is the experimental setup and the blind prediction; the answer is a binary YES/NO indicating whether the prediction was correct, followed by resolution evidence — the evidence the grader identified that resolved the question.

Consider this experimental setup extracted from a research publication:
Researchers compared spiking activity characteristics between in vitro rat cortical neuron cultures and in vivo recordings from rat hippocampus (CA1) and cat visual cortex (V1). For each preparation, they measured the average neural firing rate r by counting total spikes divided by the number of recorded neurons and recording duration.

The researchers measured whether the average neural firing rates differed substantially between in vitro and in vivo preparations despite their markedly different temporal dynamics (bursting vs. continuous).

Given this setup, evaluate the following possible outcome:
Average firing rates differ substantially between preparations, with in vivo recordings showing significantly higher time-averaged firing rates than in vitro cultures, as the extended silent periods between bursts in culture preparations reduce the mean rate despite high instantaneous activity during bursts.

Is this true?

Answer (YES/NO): NO